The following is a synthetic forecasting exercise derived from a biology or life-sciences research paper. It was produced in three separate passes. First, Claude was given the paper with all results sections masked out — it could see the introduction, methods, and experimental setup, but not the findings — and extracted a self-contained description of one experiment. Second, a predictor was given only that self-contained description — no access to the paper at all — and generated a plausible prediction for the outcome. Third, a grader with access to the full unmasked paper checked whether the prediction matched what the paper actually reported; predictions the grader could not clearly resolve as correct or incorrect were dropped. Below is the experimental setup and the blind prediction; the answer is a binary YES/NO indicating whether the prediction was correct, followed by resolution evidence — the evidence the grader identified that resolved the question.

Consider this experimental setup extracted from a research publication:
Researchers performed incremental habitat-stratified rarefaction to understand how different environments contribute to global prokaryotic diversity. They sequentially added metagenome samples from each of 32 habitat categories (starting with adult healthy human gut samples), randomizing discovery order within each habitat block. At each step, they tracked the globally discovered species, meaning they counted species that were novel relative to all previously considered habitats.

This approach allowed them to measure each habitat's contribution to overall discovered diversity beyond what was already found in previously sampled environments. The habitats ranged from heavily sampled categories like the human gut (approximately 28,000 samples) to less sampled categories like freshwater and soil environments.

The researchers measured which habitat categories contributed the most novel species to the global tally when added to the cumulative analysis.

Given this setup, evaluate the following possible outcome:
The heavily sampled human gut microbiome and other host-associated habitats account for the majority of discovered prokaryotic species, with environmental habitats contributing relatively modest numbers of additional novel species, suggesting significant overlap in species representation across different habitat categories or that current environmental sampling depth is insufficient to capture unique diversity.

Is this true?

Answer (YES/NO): NO